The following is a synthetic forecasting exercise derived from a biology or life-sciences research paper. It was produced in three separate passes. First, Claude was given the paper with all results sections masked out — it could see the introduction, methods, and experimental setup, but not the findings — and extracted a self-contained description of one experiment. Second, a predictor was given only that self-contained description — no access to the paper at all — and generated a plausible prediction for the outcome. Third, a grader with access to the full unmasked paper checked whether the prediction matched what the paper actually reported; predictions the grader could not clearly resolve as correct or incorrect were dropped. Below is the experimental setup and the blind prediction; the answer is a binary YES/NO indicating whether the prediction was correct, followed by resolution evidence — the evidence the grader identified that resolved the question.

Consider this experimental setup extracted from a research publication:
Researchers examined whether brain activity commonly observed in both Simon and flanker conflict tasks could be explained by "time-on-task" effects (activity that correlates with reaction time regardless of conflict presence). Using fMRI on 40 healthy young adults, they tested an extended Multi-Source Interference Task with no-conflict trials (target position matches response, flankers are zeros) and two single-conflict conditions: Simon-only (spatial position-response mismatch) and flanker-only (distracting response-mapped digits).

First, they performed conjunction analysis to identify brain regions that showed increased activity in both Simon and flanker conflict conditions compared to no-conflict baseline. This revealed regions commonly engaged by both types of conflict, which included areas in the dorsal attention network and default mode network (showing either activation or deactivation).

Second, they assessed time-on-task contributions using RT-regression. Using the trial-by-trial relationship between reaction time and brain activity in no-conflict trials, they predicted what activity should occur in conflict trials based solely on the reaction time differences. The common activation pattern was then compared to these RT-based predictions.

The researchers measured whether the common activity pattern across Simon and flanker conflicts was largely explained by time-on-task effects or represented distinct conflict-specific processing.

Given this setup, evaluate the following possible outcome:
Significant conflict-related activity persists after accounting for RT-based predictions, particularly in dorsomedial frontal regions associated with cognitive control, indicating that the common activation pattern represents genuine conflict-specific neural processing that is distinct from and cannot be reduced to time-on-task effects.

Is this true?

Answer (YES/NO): YES